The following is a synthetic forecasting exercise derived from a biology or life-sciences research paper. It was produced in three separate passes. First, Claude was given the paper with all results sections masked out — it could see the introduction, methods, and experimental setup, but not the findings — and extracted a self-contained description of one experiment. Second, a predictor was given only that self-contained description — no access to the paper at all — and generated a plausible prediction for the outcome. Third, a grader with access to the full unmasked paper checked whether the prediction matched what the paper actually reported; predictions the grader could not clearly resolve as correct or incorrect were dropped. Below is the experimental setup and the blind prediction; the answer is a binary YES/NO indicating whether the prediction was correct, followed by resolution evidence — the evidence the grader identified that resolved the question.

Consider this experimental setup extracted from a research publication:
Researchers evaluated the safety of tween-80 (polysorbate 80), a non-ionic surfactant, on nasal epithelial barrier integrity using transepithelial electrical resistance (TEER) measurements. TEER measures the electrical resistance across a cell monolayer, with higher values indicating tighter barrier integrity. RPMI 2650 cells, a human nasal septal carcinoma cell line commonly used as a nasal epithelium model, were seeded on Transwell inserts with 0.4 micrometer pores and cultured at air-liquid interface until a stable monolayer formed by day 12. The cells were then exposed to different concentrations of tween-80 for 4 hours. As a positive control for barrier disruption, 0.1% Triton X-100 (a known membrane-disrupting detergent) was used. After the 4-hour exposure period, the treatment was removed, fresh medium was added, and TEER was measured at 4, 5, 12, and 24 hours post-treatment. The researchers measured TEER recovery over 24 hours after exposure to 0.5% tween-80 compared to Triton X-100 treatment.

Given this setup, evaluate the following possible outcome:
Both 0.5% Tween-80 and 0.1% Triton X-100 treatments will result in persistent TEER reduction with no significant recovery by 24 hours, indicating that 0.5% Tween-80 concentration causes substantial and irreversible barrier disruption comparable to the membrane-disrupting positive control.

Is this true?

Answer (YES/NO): NO